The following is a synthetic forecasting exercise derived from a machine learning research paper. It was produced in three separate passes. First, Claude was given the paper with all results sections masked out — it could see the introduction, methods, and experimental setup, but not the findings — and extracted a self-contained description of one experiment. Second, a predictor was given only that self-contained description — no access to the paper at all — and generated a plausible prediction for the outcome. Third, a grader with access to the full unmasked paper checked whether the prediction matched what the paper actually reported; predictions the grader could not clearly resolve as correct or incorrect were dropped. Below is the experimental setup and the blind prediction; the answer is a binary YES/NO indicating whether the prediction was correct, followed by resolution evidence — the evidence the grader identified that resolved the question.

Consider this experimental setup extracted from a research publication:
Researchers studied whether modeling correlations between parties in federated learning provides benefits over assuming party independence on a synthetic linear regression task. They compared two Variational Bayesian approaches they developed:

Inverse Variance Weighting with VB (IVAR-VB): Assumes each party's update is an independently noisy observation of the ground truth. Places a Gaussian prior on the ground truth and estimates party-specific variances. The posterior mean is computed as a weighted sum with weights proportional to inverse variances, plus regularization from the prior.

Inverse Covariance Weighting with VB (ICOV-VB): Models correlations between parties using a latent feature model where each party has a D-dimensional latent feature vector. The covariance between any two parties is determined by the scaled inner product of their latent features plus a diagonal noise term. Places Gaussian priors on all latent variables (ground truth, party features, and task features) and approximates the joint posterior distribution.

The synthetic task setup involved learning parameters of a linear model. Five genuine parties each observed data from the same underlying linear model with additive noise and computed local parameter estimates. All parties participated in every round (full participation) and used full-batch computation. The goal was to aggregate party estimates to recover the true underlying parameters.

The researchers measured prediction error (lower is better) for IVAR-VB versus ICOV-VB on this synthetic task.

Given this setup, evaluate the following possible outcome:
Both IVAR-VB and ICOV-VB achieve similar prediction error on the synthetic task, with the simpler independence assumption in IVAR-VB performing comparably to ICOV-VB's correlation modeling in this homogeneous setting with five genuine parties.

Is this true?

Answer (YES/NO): NO